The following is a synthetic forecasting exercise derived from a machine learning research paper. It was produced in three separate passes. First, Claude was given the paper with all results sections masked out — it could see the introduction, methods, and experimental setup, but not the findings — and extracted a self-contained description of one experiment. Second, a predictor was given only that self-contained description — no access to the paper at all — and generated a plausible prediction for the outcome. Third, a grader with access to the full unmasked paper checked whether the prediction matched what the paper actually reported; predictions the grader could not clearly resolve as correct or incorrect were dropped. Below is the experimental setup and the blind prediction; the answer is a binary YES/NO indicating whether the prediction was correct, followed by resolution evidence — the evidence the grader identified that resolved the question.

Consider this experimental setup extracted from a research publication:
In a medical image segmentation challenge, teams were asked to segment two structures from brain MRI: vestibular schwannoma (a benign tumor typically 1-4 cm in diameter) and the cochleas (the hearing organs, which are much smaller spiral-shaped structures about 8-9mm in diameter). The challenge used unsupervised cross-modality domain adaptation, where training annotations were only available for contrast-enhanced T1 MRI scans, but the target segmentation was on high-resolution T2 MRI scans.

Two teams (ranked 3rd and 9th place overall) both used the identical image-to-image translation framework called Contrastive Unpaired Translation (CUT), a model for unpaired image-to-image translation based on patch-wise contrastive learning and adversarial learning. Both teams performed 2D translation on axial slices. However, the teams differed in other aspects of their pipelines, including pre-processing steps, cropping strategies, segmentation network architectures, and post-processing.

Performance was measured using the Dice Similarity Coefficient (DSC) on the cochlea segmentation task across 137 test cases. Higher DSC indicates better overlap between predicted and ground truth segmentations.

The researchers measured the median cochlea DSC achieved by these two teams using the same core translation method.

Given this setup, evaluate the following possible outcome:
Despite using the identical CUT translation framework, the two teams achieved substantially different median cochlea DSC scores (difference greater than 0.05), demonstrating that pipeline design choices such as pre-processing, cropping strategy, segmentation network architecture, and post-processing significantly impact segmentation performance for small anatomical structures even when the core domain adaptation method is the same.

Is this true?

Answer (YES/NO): YES